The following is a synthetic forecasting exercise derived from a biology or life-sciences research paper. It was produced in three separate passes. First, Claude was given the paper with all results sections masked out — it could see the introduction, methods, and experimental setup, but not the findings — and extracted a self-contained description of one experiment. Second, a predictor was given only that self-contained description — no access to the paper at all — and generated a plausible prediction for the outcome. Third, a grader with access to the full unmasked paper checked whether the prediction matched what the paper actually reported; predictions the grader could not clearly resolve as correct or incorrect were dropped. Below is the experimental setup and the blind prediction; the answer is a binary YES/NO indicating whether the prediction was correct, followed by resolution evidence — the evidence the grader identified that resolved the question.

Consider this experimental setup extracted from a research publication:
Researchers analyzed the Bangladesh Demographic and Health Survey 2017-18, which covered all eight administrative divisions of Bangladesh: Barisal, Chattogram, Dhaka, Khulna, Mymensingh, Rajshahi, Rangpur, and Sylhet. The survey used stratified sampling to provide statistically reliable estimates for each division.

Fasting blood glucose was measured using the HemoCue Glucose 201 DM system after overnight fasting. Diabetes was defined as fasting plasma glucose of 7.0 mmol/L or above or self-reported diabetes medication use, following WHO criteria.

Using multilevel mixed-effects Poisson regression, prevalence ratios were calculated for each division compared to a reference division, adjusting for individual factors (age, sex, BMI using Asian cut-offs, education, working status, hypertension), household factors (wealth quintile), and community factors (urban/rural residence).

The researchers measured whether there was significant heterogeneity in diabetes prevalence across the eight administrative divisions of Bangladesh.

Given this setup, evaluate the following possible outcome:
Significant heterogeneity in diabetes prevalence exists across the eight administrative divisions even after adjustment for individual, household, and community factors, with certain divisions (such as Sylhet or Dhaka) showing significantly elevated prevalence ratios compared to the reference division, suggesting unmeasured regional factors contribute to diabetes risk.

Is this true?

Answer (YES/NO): YES